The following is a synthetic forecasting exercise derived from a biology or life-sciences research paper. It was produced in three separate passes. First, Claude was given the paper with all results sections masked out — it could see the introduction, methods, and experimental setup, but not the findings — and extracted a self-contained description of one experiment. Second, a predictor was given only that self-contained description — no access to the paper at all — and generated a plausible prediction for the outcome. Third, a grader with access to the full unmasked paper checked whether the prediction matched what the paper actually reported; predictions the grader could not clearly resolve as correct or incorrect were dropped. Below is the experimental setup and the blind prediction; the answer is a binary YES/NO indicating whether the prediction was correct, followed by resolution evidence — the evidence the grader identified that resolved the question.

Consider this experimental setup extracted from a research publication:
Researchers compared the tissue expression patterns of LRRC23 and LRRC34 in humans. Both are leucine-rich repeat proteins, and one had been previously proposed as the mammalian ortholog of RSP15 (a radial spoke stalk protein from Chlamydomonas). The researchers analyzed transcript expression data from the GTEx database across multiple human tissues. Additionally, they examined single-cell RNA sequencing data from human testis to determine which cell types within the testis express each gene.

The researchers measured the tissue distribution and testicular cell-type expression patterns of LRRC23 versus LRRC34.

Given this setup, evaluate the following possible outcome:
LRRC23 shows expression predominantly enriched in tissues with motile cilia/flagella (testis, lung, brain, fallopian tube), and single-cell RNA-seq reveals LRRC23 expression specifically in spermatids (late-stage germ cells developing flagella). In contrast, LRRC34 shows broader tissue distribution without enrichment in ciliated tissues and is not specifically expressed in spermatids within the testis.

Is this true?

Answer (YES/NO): NO